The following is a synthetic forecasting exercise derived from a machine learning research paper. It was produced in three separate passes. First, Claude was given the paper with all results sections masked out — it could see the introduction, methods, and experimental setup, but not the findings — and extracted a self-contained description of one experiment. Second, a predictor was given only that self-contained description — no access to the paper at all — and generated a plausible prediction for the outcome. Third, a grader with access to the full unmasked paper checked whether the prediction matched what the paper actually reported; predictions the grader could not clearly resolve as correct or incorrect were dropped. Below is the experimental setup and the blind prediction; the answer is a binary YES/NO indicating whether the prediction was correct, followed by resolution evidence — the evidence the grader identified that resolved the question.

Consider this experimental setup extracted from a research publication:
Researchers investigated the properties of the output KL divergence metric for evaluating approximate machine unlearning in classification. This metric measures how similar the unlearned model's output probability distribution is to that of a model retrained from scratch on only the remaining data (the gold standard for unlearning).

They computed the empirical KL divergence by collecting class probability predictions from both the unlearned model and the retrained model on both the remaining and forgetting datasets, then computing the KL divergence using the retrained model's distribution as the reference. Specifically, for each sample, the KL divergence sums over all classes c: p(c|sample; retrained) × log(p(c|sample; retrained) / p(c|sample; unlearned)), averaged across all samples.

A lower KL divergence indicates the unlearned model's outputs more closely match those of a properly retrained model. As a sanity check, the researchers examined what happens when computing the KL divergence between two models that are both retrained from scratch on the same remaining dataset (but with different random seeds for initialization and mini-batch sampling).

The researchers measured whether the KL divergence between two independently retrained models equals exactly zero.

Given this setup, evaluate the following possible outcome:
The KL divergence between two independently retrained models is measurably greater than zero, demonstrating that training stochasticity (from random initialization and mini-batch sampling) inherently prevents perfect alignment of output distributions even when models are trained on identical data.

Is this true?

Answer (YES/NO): YES